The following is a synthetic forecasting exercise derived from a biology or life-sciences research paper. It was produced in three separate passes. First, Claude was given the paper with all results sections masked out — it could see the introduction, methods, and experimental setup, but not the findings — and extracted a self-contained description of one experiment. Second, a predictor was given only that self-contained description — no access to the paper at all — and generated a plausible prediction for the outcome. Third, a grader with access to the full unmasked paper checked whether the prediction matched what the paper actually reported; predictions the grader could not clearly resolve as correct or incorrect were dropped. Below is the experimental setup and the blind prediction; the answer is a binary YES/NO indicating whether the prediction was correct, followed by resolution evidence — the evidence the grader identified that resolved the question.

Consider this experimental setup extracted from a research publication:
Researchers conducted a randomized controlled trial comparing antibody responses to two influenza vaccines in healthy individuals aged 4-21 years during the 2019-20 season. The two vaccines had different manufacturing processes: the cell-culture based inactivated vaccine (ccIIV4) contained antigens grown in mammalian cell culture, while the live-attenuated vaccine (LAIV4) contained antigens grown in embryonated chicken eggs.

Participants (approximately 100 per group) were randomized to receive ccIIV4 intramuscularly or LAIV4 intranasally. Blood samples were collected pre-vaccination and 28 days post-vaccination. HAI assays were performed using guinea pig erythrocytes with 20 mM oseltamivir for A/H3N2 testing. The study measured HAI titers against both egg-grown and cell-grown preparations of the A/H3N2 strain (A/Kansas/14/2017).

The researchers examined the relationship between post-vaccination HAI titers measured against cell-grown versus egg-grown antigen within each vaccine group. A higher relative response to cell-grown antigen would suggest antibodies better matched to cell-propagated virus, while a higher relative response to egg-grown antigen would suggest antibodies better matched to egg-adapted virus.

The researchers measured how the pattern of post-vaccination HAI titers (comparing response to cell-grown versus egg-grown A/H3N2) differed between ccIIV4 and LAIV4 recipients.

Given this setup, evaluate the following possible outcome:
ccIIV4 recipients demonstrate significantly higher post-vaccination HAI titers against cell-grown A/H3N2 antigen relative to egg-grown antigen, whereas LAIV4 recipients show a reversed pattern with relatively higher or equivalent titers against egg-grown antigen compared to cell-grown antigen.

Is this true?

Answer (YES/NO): NO